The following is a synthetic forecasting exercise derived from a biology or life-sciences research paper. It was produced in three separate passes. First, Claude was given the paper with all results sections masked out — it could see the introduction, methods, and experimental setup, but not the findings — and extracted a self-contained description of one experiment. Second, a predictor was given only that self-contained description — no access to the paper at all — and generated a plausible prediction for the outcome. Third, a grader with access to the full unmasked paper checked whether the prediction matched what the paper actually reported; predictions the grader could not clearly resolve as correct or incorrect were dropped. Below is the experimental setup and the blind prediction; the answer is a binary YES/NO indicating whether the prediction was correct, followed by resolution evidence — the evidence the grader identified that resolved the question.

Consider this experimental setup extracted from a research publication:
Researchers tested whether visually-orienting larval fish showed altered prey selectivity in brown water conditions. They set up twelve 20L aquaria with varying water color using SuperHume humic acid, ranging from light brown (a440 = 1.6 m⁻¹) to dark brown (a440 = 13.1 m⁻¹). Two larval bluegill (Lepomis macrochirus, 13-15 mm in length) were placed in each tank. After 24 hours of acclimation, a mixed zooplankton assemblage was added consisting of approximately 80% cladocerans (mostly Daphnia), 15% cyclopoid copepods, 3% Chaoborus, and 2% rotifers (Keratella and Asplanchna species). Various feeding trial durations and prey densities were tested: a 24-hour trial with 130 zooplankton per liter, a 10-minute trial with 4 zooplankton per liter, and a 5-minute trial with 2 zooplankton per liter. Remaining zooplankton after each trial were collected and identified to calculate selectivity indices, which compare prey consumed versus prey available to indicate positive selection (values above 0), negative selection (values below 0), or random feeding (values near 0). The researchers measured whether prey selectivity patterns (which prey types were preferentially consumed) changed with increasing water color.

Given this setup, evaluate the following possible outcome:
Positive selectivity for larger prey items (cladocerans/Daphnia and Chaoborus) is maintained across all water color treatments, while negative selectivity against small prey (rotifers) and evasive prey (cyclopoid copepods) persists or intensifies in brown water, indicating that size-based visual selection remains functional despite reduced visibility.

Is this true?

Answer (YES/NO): YES